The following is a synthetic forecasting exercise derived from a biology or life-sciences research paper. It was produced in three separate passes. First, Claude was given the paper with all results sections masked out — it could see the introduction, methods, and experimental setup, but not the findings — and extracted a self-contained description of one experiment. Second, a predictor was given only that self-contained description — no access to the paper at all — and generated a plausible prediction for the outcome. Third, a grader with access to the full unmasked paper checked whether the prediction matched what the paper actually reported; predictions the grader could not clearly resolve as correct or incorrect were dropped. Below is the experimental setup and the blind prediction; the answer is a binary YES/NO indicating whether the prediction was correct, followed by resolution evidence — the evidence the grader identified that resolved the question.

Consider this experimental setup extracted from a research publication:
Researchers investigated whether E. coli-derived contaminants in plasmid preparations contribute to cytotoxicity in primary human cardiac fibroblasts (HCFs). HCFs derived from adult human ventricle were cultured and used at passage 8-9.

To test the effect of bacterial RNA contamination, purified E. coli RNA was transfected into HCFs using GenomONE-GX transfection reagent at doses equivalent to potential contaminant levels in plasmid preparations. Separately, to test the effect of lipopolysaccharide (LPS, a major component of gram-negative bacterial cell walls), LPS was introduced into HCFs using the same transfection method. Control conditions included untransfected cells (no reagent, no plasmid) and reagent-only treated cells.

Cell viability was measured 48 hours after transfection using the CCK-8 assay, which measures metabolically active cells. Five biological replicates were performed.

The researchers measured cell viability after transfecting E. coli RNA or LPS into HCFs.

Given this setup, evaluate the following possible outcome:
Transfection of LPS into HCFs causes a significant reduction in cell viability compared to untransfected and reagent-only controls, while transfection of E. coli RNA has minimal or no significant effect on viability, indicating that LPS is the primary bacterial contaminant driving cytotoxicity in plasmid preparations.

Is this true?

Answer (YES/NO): NO